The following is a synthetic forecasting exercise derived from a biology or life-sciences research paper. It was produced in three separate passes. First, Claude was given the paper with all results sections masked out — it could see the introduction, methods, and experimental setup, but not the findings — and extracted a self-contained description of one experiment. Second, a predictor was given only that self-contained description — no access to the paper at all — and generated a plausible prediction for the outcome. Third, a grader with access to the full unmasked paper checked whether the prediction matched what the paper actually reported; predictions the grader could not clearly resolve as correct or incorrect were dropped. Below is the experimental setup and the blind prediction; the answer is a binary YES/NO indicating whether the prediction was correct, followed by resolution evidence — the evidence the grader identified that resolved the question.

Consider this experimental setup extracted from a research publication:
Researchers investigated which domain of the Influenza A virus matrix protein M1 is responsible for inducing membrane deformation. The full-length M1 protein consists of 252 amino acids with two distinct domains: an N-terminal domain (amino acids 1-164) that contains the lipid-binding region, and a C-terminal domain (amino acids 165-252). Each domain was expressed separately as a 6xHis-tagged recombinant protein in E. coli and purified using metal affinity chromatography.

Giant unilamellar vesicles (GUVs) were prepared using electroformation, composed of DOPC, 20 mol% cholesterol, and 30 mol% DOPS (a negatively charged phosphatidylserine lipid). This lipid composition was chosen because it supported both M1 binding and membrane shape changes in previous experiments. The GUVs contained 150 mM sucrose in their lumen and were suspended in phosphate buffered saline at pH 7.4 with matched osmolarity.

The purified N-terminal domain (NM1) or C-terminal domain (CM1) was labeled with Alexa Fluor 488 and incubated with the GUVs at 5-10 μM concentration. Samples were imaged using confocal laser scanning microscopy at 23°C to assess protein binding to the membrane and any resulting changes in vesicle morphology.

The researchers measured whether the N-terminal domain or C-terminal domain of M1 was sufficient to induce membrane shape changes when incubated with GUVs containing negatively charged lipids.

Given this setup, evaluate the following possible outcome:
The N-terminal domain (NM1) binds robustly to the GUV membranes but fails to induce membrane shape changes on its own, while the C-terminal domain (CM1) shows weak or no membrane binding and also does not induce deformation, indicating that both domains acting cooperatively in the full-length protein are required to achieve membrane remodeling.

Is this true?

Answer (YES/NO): NO